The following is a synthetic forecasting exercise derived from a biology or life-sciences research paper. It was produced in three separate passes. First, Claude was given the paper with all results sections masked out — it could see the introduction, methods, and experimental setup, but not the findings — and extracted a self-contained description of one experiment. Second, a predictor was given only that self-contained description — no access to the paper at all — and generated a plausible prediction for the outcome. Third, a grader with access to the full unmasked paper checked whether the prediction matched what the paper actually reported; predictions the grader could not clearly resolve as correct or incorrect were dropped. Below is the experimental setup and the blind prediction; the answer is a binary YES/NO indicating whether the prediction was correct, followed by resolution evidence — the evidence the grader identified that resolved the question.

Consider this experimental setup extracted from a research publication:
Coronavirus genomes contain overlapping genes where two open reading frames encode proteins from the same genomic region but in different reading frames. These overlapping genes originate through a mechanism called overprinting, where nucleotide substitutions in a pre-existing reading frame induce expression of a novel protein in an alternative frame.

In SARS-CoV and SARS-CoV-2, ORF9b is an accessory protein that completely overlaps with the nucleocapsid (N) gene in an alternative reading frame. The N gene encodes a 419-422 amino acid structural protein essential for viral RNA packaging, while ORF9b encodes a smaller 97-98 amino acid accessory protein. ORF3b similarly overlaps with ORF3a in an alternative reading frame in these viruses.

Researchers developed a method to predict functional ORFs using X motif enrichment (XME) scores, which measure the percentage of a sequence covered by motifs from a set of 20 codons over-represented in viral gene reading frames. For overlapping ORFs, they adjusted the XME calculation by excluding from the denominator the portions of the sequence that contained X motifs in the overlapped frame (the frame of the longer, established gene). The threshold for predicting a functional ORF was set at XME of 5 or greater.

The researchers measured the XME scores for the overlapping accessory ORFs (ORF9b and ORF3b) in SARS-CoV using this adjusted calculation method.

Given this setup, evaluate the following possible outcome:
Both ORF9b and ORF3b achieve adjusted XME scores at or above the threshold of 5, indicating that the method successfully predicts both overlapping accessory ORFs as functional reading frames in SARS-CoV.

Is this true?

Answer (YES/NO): NO